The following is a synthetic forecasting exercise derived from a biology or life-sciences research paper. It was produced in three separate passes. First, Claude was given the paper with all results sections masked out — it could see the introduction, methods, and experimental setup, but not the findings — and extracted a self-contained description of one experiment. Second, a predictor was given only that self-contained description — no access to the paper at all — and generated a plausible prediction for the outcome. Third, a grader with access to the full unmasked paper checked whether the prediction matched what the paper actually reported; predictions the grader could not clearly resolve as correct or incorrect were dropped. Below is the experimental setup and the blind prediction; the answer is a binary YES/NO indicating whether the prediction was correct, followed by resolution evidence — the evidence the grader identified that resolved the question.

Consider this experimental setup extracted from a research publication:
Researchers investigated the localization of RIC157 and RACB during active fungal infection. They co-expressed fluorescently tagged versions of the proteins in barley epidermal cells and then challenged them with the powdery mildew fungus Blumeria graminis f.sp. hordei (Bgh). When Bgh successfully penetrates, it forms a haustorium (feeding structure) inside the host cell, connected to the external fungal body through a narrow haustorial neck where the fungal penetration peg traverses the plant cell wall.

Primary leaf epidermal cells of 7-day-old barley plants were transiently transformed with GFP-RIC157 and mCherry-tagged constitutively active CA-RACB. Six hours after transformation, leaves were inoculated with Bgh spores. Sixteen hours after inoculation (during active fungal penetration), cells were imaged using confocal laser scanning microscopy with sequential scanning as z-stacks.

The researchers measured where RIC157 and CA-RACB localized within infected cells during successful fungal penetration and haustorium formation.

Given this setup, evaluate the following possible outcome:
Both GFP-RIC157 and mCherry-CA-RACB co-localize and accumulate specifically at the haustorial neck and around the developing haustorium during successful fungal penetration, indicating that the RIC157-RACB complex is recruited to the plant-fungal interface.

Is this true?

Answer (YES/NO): YES